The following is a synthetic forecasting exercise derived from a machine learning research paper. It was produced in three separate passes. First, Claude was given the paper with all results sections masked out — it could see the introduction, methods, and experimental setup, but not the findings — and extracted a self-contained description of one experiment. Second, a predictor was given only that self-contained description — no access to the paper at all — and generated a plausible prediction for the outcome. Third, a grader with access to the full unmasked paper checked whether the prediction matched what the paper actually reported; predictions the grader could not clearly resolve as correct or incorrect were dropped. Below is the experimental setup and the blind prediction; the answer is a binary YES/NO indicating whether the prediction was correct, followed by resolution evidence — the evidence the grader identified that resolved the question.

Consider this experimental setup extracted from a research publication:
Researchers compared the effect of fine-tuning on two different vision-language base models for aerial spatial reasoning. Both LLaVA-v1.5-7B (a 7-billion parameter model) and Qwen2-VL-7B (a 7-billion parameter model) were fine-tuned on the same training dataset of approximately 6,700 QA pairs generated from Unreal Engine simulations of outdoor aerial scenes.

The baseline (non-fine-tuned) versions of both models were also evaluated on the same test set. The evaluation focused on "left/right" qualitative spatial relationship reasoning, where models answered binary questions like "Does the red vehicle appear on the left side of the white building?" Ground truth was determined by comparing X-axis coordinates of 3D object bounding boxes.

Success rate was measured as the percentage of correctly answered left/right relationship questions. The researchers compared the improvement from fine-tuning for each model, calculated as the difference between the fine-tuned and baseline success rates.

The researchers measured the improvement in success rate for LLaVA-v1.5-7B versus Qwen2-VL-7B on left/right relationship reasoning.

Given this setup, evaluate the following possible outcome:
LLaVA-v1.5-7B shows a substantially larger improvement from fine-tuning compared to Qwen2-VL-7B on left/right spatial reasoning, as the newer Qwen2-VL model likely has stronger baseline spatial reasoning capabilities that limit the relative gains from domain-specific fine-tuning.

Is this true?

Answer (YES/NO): NO